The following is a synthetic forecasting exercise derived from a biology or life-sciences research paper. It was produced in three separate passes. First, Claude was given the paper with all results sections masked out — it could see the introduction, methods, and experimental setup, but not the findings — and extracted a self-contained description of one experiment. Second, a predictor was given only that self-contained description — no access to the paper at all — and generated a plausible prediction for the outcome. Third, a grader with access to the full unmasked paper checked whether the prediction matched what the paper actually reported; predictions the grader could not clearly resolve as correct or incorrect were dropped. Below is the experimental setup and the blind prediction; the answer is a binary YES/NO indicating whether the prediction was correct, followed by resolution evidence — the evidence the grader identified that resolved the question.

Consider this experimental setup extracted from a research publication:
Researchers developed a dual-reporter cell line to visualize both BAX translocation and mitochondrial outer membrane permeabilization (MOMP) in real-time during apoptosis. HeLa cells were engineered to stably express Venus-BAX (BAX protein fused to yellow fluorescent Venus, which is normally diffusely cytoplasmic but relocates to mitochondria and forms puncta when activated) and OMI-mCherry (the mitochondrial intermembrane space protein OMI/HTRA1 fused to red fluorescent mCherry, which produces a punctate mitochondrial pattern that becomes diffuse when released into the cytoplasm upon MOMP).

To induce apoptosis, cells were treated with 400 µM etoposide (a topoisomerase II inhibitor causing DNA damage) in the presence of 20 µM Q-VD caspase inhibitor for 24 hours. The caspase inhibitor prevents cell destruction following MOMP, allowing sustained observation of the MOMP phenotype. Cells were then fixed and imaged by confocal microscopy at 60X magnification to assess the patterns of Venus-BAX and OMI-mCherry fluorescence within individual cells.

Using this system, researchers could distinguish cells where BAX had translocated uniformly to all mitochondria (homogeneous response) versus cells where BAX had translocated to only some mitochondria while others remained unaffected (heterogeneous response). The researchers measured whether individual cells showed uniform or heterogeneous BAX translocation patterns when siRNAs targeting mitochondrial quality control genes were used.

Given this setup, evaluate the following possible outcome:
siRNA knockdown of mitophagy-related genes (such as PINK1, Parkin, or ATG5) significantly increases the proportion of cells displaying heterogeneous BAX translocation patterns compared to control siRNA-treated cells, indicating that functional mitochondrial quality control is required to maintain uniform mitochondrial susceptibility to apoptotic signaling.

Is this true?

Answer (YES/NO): NO